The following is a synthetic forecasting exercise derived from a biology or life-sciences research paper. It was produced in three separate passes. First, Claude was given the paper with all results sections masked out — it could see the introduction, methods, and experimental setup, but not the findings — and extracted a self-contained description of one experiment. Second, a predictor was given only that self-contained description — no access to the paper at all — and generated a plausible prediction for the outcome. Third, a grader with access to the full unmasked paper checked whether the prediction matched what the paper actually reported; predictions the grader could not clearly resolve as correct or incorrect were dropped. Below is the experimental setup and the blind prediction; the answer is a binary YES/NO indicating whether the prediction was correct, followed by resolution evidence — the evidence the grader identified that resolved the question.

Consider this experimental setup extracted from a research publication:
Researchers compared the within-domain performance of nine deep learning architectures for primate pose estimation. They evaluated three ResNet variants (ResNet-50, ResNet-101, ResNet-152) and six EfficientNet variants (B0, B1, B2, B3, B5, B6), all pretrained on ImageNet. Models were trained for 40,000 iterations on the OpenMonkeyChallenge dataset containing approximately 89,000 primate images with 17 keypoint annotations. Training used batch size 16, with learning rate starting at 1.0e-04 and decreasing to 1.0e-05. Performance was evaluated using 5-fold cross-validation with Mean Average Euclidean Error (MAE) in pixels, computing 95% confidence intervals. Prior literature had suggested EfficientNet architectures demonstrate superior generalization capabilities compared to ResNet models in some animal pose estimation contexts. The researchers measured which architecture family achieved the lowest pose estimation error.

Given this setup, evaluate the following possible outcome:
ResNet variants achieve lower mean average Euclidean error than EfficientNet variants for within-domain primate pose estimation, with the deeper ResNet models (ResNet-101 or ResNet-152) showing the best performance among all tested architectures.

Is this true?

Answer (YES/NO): NO